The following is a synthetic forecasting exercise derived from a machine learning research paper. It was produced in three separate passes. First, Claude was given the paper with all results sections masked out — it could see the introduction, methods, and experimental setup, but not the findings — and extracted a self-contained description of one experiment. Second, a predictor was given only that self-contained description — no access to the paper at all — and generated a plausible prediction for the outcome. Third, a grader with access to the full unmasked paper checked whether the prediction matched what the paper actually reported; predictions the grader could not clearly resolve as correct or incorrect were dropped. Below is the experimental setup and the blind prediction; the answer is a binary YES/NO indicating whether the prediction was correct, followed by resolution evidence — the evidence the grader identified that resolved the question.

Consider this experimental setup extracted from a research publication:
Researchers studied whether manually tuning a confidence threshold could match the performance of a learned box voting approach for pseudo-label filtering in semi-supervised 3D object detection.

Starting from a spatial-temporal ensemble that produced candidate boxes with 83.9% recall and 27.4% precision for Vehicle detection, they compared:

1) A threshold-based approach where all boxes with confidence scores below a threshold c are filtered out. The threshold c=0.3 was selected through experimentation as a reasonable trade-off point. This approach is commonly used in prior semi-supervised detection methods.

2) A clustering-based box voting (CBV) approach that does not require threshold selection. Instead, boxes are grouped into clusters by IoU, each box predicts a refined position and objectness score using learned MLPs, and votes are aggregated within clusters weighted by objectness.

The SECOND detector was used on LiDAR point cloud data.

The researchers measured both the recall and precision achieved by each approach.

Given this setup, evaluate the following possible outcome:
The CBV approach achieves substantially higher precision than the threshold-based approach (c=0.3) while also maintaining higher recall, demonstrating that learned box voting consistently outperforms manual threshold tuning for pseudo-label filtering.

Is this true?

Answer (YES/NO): NO